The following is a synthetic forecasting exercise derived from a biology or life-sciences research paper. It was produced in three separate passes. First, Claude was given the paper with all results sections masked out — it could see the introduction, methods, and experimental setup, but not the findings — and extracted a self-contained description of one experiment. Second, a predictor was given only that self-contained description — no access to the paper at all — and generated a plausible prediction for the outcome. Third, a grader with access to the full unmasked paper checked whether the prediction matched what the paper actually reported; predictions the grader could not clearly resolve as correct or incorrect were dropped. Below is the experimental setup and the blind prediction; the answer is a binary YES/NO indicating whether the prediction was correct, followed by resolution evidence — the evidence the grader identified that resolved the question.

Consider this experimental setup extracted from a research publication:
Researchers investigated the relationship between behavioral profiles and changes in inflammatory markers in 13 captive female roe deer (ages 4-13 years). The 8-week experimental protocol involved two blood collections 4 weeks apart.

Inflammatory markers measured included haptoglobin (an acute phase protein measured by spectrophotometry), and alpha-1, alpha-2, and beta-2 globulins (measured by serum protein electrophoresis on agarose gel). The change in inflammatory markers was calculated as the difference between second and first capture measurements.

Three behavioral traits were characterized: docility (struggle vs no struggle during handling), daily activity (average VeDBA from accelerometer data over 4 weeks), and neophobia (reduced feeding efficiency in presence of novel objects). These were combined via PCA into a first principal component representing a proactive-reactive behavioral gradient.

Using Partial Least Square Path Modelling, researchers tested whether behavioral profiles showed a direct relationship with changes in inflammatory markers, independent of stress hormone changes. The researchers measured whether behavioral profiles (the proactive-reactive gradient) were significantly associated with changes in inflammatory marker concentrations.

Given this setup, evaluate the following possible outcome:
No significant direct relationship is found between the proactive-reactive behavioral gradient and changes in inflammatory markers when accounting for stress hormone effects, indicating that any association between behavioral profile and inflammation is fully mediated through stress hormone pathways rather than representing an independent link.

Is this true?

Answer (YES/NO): NO